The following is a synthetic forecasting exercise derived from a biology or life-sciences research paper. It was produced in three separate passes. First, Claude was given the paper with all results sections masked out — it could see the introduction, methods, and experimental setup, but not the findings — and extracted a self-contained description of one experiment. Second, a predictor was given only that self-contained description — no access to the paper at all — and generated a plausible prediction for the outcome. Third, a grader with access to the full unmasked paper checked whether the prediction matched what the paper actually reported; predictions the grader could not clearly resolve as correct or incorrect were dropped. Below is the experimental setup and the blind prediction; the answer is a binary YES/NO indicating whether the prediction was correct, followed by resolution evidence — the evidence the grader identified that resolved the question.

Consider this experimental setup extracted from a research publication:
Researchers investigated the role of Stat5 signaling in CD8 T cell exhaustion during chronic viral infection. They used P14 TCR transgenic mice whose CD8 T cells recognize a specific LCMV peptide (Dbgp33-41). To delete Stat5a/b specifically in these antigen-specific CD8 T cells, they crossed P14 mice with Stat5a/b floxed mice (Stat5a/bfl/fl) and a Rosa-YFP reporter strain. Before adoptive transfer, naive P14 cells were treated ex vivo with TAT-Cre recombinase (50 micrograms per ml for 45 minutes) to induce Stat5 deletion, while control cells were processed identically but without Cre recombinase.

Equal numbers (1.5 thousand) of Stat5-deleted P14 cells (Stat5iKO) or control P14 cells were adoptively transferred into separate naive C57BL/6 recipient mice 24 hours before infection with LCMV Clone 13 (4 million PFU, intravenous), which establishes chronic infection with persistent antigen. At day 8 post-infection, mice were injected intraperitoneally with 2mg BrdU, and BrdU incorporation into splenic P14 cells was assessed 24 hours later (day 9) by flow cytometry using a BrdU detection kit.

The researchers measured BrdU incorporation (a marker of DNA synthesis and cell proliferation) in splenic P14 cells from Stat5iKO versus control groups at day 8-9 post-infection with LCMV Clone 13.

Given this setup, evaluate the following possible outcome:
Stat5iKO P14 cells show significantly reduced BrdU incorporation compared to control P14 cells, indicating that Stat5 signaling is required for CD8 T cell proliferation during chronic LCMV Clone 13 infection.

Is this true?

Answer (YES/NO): NO